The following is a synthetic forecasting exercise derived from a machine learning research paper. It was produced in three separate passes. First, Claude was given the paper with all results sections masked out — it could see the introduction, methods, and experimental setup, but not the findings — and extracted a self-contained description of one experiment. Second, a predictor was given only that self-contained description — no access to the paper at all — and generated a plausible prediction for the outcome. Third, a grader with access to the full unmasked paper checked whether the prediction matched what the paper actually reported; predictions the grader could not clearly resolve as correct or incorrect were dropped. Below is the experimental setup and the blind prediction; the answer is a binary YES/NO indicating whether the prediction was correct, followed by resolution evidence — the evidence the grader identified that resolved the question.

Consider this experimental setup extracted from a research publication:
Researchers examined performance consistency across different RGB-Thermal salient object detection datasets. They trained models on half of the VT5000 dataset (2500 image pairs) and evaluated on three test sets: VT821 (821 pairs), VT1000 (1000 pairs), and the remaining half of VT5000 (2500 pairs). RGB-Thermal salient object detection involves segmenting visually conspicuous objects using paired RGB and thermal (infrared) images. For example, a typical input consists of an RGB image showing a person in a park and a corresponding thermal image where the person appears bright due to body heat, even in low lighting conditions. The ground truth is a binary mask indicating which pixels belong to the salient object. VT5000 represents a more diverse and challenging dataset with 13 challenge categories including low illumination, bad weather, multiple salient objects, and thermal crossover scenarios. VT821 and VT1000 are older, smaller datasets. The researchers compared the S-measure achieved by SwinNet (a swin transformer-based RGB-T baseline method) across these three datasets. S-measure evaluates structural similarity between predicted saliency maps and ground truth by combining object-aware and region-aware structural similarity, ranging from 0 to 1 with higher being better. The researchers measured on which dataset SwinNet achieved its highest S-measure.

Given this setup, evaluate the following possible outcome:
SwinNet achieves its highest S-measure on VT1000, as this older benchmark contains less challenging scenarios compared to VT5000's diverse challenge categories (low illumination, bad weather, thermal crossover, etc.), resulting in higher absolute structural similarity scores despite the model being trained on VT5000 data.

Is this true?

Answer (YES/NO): YES